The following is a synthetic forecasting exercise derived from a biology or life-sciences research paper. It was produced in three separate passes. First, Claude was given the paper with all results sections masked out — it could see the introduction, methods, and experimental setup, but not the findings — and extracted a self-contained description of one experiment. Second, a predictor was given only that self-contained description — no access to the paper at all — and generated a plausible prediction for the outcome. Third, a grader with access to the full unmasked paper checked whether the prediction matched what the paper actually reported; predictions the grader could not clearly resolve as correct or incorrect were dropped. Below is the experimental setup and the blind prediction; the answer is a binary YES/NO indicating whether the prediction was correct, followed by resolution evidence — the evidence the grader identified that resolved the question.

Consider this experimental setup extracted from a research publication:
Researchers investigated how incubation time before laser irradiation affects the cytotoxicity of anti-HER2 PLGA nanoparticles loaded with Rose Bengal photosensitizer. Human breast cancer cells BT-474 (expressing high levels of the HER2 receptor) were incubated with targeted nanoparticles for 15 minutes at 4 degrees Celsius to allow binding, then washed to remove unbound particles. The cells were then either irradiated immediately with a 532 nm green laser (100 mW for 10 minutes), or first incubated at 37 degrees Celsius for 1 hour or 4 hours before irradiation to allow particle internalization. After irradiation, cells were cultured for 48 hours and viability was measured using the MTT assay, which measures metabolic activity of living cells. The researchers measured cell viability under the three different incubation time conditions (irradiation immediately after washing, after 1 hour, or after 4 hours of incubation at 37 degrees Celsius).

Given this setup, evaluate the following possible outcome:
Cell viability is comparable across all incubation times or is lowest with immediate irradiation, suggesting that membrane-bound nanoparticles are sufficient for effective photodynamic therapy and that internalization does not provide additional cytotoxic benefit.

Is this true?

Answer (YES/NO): NO